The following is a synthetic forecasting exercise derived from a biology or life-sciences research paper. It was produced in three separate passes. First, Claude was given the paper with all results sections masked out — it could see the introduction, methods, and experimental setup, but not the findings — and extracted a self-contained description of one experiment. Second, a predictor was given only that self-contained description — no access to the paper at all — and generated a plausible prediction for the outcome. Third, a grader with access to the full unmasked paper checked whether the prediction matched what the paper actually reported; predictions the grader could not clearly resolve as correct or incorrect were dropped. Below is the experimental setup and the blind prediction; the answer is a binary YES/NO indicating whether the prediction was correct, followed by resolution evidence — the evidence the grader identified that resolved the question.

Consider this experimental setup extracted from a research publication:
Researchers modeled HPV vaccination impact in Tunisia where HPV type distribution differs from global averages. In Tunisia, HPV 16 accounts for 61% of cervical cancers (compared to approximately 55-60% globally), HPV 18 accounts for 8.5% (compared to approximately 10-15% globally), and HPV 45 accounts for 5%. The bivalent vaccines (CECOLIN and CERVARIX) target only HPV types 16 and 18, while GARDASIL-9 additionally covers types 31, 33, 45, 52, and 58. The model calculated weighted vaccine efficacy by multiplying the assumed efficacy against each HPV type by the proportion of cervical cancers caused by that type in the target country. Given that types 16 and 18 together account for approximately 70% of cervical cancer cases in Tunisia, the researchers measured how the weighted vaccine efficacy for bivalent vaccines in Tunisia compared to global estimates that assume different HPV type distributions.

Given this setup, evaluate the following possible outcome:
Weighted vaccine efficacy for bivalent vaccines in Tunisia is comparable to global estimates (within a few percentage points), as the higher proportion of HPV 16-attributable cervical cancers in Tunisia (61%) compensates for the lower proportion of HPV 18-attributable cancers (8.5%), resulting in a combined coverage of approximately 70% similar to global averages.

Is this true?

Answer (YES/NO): YES